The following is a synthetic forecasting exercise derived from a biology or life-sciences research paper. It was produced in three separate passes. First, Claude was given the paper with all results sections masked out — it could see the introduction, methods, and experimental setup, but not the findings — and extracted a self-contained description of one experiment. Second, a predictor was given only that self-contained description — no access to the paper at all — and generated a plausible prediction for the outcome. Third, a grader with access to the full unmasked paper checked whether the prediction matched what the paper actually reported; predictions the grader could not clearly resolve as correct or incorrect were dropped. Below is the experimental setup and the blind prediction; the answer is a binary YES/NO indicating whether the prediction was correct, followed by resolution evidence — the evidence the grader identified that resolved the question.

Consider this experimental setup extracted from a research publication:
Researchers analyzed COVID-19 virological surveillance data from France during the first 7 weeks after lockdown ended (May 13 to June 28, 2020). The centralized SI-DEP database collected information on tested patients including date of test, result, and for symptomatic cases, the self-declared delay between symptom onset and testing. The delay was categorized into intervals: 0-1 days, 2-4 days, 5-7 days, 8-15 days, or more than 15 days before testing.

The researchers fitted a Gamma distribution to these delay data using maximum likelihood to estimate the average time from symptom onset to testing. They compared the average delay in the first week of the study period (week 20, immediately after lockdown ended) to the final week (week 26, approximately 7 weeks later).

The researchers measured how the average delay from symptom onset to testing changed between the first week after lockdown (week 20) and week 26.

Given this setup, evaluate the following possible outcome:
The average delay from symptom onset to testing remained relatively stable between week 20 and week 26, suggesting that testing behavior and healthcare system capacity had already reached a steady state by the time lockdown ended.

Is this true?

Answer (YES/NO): NO